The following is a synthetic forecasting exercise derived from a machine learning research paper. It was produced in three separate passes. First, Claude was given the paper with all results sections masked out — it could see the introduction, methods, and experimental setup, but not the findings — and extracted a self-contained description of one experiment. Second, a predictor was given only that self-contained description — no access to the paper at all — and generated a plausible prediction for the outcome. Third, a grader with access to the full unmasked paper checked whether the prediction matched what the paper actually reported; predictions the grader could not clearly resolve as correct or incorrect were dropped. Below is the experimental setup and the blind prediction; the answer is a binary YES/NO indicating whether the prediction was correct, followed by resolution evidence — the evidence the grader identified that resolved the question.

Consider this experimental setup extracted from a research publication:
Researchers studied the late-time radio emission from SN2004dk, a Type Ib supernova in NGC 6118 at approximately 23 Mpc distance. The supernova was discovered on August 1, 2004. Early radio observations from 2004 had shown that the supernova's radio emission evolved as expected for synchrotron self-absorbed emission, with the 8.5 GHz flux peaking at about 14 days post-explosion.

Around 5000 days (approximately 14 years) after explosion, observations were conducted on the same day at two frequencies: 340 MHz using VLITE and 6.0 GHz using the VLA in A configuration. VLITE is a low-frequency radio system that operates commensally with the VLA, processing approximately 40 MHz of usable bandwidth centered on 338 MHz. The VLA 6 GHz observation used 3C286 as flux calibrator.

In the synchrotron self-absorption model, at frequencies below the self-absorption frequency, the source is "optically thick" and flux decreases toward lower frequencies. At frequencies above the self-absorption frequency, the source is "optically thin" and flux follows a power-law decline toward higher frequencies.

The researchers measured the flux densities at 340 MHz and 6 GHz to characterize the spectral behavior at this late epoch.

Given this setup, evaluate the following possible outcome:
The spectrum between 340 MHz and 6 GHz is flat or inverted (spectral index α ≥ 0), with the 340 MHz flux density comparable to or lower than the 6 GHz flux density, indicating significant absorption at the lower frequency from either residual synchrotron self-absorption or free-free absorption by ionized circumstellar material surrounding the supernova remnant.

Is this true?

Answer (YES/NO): NO